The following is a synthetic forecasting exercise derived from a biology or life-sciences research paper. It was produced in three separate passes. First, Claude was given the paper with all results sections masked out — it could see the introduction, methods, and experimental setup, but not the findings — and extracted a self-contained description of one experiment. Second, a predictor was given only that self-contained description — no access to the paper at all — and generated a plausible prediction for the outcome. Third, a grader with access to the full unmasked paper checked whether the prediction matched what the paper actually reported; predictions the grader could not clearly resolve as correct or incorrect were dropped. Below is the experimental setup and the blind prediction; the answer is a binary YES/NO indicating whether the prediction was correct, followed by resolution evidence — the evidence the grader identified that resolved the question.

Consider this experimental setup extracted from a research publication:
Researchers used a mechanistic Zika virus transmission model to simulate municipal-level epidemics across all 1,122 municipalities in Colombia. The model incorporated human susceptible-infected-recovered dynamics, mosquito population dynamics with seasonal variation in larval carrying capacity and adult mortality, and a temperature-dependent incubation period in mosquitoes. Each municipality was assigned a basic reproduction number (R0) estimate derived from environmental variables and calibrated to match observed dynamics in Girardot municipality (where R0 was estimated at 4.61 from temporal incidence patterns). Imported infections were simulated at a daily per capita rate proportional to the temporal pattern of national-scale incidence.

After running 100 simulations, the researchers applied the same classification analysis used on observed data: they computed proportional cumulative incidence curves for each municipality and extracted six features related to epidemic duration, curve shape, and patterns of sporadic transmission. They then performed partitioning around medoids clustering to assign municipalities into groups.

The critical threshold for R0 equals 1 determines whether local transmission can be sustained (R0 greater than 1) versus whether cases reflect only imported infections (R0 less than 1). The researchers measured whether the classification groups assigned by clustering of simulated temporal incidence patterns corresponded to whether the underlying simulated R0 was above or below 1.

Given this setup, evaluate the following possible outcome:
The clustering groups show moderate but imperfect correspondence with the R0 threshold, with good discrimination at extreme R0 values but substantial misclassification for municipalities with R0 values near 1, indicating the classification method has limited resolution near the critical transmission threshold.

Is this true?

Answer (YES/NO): NO